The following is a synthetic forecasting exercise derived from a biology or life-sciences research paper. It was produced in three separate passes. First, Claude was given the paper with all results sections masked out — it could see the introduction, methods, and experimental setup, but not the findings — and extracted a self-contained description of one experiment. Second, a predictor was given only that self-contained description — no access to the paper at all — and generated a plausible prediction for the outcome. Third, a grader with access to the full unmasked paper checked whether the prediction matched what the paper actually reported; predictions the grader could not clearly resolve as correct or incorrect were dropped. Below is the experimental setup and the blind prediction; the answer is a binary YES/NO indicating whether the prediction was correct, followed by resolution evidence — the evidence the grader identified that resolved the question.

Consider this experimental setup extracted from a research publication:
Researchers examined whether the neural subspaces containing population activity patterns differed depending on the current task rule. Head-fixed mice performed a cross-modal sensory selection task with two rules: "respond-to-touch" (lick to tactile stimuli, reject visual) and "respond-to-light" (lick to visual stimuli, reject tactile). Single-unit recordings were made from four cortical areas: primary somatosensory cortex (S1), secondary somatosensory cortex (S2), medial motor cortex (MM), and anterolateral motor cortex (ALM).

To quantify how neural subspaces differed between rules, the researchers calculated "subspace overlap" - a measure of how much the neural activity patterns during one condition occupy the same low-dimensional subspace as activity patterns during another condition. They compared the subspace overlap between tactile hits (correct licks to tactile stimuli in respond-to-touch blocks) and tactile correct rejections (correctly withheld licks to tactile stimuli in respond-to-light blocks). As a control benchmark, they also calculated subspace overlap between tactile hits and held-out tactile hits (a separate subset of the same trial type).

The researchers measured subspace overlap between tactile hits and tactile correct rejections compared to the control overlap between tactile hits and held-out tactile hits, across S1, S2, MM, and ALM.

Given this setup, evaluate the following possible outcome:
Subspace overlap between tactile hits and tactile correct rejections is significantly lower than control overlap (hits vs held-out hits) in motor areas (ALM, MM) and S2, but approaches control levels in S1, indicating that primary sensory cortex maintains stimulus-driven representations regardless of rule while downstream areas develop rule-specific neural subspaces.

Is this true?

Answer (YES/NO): NO